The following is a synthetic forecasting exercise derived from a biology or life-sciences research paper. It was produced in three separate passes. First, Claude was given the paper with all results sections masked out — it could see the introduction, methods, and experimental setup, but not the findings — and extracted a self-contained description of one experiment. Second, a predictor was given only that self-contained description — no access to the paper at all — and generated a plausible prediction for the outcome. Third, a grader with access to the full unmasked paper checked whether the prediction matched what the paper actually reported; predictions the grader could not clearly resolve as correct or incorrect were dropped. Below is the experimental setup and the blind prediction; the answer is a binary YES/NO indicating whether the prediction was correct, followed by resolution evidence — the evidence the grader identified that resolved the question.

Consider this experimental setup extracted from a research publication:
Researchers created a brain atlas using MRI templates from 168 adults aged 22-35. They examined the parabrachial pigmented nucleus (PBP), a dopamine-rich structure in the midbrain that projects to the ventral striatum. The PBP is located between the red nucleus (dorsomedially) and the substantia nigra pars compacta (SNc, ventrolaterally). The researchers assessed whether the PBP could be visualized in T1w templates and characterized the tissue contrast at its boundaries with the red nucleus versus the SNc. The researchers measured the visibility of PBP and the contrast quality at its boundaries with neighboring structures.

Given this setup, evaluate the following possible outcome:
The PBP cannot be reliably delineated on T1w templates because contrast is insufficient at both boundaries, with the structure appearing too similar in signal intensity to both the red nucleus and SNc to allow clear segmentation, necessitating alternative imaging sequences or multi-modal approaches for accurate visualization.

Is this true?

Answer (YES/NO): NO